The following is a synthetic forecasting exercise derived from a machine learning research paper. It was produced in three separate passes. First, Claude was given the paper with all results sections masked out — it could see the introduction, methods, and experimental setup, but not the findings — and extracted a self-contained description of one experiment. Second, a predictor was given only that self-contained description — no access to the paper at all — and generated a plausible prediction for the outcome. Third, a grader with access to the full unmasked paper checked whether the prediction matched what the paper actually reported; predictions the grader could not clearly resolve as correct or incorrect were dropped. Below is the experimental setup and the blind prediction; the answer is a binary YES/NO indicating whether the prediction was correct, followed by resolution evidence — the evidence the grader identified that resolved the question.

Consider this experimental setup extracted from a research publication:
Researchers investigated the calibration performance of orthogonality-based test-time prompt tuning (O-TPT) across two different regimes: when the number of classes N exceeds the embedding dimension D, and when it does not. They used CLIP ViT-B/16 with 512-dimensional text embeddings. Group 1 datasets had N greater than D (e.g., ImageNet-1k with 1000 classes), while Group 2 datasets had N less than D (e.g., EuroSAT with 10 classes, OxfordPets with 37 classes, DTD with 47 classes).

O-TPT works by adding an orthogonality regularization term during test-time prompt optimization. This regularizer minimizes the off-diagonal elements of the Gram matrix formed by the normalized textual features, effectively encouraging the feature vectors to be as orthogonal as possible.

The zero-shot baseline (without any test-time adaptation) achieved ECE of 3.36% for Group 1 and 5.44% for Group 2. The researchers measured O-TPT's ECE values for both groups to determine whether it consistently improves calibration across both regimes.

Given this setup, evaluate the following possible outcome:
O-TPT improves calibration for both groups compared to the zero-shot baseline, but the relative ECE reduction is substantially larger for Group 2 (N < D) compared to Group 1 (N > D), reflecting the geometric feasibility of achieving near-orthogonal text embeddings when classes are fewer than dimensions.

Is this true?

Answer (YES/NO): NO